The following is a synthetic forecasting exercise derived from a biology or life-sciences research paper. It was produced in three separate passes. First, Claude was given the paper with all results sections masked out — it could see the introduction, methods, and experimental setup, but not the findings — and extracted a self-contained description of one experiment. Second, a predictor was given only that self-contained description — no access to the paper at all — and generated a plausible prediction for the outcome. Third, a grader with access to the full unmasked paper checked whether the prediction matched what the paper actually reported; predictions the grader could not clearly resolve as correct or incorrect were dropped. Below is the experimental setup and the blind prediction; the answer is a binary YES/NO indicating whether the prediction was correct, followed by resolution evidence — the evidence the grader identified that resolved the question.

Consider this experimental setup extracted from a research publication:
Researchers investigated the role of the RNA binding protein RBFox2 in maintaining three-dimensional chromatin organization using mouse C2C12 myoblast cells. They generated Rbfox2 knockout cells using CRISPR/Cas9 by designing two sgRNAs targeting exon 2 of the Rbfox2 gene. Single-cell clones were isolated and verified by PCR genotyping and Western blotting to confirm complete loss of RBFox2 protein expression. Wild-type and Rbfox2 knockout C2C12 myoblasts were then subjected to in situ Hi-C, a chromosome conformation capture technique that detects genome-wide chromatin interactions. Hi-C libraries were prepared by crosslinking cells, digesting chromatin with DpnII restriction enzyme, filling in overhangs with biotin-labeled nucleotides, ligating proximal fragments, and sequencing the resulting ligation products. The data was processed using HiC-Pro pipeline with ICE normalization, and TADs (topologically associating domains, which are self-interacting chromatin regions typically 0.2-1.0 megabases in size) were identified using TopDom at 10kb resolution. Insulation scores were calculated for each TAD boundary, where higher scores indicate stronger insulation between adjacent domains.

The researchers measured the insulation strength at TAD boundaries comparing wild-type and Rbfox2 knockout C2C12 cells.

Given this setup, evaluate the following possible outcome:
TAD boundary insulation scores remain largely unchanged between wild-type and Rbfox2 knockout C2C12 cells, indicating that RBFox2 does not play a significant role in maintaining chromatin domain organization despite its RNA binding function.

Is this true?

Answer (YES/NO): NO